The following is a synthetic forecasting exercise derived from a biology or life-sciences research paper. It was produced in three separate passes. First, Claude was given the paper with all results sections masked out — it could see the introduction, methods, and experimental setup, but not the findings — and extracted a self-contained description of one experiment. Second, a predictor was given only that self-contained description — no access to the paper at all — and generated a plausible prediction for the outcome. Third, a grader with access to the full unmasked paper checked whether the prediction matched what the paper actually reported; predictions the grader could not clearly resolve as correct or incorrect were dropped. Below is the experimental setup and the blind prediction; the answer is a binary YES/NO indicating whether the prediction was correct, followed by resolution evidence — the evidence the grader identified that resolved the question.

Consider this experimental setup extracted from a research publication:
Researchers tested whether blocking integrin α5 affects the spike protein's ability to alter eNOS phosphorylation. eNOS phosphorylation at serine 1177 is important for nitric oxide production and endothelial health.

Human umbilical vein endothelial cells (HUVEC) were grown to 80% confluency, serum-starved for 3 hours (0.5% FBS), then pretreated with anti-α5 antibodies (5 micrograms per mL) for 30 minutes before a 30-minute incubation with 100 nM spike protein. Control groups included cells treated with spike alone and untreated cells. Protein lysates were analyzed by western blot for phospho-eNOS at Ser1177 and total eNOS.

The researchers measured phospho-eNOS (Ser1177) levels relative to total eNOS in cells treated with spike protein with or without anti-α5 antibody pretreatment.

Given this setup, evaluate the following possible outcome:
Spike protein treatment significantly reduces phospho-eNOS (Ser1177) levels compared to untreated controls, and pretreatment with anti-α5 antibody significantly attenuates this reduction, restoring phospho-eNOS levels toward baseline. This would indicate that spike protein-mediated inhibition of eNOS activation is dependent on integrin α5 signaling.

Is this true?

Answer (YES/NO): NO